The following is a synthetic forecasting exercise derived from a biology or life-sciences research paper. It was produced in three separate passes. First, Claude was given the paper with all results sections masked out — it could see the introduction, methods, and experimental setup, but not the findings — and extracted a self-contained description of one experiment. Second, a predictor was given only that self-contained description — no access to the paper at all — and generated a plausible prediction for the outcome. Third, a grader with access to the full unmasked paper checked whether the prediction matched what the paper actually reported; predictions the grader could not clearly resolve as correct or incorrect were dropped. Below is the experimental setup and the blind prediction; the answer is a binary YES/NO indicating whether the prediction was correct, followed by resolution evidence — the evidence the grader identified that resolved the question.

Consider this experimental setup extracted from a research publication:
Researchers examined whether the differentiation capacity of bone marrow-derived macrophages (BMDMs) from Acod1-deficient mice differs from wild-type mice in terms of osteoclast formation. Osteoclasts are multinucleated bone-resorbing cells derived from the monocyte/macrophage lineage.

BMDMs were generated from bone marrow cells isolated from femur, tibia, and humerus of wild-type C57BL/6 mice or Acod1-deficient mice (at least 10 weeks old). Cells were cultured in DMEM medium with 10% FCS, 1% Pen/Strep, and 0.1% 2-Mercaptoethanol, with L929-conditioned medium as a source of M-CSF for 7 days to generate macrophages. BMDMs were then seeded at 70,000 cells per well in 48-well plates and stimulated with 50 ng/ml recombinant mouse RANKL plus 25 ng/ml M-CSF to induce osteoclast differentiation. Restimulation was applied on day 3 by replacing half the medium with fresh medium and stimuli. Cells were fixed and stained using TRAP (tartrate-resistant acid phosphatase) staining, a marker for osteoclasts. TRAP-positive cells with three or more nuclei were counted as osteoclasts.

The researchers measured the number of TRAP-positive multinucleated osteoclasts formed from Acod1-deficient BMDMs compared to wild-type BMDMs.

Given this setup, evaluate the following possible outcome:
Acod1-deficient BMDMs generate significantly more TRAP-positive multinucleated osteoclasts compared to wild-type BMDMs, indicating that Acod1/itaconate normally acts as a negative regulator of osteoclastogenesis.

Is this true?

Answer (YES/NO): NO